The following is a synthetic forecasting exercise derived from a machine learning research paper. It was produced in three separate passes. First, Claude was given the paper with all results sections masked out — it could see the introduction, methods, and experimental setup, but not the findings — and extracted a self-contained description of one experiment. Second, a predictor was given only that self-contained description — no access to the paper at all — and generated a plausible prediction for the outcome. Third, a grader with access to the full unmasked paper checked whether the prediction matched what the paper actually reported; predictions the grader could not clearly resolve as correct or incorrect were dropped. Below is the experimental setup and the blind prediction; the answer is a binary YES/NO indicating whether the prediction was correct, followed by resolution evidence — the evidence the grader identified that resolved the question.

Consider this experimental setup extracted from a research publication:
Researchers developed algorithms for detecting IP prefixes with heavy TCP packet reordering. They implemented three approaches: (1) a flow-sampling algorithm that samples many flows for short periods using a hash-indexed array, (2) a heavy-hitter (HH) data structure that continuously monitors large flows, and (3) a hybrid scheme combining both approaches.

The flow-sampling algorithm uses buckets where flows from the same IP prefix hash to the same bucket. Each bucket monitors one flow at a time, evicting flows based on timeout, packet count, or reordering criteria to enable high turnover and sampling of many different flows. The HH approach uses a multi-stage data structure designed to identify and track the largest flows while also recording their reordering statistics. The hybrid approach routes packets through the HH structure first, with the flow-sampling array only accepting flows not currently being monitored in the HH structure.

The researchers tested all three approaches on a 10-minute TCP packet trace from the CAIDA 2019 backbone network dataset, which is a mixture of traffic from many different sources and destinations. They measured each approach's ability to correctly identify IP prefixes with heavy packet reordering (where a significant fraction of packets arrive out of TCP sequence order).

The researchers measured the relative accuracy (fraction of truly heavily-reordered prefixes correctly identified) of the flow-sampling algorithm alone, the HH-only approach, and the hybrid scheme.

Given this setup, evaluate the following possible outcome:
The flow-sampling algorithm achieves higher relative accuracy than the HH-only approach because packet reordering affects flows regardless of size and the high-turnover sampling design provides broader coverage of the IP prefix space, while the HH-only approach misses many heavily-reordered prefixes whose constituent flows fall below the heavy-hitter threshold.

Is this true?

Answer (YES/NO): YES